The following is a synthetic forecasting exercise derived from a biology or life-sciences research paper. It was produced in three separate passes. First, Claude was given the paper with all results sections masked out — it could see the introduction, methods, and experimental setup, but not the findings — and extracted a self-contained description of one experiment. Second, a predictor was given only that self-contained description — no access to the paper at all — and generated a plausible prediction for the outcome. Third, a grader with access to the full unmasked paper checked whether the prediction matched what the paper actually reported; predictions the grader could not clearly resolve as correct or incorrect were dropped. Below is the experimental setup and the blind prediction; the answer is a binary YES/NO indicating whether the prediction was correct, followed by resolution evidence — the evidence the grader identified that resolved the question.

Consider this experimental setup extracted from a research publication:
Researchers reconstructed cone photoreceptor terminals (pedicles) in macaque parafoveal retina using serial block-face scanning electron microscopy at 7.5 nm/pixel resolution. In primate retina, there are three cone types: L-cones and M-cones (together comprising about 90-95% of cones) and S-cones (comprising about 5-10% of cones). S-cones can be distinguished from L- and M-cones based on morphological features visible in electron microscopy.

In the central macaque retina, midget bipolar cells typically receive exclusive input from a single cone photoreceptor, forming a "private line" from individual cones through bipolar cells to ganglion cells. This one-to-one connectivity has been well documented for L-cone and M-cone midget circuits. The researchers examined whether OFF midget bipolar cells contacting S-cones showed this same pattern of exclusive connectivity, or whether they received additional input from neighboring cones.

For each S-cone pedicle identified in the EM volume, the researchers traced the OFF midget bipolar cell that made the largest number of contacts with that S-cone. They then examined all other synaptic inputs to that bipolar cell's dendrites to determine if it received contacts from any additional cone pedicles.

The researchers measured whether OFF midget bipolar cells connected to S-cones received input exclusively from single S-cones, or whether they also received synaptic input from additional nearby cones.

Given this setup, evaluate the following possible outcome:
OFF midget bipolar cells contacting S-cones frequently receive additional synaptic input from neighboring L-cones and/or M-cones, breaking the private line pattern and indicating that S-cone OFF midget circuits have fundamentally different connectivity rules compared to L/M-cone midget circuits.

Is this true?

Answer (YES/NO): NO